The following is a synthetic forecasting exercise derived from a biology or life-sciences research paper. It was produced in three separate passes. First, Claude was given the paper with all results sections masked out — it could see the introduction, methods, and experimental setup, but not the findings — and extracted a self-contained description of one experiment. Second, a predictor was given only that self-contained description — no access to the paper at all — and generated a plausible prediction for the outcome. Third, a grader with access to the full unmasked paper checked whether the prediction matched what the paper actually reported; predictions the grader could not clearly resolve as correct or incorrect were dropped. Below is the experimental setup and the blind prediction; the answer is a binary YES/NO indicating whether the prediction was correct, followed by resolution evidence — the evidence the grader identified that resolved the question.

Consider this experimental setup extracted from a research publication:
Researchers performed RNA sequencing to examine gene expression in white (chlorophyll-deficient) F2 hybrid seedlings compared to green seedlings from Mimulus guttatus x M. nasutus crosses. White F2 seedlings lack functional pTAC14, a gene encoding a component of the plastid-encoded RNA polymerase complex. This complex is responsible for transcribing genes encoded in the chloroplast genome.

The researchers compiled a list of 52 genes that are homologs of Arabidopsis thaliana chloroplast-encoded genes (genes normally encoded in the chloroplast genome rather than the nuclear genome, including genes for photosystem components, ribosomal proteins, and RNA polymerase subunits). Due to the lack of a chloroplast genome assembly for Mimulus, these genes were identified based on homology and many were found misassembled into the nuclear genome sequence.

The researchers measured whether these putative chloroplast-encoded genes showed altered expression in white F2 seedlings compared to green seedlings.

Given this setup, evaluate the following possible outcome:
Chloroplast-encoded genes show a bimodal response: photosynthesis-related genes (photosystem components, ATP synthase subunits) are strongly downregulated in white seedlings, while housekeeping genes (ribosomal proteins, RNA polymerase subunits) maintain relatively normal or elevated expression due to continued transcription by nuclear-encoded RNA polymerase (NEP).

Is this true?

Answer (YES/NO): NO